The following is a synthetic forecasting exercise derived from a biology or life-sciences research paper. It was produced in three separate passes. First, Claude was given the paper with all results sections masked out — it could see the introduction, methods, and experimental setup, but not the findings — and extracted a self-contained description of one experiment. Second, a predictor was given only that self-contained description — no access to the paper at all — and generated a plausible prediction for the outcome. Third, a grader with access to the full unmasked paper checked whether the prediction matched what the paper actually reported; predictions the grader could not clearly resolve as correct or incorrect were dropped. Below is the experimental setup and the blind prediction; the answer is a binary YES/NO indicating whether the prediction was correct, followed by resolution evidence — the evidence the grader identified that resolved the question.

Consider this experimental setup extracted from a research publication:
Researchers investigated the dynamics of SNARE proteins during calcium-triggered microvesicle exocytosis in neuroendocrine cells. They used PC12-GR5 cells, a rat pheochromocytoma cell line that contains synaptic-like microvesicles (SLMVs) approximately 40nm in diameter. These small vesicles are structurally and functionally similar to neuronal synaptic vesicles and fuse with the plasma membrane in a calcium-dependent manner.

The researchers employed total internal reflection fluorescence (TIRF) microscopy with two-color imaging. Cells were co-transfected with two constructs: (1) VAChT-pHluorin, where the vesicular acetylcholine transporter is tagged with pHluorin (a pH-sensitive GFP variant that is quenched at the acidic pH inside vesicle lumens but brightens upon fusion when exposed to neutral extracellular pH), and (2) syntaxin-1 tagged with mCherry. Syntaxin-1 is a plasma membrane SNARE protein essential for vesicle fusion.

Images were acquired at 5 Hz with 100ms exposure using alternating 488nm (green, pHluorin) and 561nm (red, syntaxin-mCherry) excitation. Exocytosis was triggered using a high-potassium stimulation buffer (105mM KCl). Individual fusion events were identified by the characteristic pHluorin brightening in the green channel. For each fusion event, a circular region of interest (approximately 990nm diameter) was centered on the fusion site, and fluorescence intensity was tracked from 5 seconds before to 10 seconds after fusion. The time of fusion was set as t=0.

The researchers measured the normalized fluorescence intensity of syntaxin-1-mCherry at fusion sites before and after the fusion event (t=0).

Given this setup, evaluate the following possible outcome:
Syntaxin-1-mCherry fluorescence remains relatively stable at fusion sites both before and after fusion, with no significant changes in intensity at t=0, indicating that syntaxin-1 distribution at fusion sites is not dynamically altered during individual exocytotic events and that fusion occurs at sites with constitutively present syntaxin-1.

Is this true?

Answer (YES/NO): NO